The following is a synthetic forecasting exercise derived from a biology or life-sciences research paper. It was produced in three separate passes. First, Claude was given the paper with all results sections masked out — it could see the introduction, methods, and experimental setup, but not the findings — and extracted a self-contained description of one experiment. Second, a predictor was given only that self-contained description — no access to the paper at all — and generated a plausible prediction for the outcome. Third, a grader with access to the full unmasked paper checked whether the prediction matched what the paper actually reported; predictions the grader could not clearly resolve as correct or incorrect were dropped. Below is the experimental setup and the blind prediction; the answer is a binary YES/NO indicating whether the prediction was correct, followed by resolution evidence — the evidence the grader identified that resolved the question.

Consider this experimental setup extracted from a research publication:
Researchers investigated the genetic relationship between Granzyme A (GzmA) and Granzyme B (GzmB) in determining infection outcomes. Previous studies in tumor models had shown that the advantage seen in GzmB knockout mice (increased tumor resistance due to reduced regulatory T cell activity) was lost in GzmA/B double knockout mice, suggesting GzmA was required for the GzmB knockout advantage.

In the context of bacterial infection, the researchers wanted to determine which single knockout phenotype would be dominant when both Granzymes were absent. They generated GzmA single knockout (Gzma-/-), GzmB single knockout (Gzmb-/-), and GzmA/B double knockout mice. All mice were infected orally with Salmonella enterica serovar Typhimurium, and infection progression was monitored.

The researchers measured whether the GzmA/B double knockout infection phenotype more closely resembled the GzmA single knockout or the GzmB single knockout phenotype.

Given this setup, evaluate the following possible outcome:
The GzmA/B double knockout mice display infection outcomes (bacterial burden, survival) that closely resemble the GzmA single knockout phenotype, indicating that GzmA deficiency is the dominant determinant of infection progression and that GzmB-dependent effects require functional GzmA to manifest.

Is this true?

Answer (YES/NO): YES